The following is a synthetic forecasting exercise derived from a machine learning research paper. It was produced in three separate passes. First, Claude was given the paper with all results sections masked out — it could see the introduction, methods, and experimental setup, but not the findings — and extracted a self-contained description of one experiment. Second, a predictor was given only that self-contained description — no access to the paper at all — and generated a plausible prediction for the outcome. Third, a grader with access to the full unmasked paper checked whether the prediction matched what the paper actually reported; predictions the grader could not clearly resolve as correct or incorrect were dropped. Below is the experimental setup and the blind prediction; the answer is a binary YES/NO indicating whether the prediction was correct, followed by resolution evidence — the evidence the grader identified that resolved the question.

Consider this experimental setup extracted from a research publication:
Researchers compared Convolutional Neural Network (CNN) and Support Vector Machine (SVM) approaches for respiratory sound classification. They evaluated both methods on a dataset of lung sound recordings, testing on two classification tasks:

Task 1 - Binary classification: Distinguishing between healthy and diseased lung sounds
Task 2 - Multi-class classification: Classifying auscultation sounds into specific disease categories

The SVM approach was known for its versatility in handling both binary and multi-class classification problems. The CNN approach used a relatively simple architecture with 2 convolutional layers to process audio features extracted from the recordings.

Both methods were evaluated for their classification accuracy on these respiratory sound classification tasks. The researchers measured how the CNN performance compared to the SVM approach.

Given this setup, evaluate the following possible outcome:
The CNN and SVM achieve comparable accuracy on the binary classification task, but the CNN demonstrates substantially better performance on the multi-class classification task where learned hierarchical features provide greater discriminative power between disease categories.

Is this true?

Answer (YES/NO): NO